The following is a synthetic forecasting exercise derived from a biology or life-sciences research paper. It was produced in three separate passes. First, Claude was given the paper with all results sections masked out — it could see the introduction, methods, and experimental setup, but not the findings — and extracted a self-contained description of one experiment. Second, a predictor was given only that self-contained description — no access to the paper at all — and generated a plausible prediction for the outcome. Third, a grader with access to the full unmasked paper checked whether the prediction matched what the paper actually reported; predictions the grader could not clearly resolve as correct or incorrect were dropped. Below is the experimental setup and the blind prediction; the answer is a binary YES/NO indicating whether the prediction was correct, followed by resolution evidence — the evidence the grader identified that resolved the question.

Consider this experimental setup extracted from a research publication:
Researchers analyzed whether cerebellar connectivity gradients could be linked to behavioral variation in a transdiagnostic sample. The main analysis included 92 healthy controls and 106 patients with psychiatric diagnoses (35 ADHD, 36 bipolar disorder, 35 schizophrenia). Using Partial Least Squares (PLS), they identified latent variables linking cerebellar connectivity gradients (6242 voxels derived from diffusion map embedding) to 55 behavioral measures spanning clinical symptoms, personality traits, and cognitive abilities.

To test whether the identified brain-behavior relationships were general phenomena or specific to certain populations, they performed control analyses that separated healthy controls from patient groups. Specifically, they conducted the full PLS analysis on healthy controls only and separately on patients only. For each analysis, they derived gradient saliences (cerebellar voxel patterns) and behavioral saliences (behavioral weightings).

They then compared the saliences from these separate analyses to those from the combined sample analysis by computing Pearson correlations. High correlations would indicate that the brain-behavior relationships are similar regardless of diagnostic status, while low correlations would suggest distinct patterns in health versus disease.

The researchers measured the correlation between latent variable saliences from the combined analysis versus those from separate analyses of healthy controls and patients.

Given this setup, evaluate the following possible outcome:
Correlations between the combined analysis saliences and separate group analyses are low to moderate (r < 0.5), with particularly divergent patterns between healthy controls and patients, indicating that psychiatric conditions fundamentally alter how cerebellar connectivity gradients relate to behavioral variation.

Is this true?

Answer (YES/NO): NO